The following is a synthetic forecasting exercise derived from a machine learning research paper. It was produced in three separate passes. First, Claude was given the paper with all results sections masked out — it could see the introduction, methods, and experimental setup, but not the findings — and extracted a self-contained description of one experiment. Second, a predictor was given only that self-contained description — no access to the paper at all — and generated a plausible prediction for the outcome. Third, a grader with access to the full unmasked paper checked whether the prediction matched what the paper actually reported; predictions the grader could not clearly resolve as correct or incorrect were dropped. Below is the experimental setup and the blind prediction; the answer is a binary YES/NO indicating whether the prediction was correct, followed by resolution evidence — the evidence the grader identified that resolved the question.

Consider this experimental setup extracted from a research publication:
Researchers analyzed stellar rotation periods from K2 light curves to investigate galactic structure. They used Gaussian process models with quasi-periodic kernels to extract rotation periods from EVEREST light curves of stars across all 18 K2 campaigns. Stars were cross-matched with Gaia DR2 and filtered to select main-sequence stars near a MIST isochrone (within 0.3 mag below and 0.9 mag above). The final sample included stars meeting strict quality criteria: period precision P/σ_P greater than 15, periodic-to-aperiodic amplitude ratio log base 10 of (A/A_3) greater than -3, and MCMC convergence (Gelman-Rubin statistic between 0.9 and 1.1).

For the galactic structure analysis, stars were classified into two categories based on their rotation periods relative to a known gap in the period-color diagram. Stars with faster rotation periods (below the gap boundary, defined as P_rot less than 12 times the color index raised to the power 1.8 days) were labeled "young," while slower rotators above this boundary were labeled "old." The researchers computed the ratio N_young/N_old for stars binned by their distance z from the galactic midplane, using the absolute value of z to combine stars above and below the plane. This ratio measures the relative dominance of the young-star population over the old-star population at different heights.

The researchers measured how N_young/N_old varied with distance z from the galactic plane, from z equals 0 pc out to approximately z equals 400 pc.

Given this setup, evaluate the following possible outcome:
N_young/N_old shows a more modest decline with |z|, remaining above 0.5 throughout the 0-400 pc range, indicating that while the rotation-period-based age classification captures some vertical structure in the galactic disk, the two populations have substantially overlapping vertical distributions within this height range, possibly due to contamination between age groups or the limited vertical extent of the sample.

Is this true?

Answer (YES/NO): NO